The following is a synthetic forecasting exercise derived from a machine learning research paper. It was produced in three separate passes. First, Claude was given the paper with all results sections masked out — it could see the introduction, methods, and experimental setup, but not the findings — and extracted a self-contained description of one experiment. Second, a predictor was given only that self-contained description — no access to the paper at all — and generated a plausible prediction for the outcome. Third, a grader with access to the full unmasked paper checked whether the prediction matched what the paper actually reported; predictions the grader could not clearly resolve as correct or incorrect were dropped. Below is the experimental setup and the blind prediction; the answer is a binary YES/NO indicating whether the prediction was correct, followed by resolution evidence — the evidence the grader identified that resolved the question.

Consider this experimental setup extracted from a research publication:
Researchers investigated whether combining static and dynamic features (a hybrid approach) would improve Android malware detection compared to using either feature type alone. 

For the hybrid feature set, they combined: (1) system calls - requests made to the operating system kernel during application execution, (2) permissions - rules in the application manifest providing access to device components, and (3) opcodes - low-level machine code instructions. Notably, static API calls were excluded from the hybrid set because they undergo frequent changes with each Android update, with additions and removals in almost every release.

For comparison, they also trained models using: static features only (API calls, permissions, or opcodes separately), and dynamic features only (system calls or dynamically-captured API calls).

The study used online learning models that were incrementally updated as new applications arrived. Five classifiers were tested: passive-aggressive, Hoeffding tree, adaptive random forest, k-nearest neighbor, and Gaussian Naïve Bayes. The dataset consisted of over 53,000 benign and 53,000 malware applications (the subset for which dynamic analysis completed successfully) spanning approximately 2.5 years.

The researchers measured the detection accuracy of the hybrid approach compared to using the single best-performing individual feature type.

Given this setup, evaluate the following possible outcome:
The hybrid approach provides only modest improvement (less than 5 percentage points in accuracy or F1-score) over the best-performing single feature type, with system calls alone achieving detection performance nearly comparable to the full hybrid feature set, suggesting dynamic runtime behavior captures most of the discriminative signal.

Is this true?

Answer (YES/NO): NO